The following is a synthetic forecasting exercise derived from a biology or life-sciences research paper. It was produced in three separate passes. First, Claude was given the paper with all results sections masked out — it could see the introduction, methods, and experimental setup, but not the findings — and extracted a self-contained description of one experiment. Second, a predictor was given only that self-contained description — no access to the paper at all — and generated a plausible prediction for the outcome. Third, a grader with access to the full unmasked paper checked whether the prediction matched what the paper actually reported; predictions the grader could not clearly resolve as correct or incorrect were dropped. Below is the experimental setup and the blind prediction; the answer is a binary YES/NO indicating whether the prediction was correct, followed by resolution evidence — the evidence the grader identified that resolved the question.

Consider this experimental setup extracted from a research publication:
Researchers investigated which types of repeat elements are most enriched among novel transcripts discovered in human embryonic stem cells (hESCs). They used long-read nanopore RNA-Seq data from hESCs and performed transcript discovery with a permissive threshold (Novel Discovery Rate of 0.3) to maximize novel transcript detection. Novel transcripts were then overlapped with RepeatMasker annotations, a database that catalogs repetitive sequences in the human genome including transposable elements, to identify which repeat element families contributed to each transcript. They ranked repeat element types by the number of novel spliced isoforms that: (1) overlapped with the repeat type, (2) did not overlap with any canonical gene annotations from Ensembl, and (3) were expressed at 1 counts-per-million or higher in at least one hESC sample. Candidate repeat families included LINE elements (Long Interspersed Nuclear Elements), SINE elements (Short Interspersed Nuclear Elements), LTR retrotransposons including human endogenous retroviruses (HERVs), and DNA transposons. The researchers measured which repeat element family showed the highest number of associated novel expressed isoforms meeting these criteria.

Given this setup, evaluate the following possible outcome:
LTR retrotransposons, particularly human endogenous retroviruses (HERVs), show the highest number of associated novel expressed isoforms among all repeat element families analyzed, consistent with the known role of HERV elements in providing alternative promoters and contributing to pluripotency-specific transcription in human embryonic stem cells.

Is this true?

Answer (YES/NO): YES